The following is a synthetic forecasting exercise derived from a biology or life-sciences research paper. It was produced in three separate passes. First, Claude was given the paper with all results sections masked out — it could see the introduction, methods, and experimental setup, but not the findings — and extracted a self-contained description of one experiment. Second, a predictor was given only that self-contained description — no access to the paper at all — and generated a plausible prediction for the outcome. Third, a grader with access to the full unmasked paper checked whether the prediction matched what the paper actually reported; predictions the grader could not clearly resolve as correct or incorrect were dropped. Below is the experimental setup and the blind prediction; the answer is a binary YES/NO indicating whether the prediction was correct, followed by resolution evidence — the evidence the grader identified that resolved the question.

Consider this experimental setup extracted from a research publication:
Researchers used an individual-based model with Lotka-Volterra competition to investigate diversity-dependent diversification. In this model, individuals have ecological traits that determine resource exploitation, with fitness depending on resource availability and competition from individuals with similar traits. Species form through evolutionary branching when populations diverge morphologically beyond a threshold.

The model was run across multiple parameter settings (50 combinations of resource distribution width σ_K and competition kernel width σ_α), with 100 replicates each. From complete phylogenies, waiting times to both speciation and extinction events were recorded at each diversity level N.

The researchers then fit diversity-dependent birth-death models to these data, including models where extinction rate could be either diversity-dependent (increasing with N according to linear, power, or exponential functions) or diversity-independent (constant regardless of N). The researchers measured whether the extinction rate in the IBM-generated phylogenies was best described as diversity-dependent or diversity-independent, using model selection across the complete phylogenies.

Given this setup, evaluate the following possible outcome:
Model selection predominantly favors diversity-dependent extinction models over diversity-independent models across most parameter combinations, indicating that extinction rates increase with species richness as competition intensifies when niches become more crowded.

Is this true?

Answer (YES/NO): YES